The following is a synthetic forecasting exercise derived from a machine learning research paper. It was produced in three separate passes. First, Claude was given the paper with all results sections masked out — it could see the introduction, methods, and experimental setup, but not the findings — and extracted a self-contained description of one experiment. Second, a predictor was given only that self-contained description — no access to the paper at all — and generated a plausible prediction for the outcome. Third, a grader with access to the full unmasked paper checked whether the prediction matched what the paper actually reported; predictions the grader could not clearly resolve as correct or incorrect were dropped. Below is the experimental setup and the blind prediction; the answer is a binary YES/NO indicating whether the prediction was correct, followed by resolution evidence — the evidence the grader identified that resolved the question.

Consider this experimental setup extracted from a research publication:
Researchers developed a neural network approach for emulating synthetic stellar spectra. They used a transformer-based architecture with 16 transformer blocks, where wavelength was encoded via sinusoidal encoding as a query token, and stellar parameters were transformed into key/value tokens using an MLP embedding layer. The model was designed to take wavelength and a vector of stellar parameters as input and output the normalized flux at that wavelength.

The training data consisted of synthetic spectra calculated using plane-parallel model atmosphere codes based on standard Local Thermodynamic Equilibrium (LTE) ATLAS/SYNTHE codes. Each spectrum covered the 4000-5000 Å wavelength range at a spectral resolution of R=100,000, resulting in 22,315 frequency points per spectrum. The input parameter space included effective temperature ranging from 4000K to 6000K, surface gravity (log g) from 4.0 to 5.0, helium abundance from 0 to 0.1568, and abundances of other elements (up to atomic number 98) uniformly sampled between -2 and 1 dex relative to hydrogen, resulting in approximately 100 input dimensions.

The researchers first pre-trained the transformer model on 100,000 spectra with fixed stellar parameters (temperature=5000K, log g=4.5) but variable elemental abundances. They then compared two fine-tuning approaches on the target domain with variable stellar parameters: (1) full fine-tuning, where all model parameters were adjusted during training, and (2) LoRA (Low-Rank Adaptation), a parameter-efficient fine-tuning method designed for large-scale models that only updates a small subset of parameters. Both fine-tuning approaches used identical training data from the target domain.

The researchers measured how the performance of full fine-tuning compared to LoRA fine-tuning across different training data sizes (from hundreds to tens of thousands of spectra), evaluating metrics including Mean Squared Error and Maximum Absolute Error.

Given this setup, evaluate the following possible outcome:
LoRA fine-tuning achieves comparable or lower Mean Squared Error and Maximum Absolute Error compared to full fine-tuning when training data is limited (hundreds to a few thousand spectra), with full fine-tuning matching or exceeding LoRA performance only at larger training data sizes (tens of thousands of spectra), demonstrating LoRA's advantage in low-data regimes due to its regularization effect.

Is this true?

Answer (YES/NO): NO